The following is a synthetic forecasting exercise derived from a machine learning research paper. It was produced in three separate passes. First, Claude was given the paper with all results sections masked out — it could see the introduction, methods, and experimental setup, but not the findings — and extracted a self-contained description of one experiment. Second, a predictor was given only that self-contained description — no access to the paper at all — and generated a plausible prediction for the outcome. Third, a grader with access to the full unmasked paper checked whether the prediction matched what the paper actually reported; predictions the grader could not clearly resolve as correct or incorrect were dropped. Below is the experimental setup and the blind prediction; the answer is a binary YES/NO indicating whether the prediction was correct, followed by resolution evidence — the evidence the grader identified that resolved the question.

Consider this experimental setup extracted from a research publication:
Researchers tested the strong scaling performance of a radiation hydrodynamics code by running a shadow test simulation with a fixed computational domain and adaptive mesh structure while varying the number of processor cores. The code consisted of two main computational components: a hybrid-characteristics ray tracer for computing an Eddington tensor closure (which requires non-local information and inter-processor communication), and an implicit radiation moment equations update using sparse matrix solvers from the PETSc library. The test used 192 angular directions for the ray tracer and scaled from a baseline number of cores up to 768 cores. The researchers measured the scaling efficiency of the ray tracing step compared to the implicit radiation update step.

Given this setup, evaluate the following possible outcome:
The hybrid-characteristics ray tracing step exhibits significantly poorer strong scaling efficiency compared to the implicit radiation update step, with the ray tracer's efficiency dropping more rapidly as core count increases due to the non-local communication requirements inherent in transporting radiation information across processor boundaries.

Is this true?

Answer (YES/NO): YES